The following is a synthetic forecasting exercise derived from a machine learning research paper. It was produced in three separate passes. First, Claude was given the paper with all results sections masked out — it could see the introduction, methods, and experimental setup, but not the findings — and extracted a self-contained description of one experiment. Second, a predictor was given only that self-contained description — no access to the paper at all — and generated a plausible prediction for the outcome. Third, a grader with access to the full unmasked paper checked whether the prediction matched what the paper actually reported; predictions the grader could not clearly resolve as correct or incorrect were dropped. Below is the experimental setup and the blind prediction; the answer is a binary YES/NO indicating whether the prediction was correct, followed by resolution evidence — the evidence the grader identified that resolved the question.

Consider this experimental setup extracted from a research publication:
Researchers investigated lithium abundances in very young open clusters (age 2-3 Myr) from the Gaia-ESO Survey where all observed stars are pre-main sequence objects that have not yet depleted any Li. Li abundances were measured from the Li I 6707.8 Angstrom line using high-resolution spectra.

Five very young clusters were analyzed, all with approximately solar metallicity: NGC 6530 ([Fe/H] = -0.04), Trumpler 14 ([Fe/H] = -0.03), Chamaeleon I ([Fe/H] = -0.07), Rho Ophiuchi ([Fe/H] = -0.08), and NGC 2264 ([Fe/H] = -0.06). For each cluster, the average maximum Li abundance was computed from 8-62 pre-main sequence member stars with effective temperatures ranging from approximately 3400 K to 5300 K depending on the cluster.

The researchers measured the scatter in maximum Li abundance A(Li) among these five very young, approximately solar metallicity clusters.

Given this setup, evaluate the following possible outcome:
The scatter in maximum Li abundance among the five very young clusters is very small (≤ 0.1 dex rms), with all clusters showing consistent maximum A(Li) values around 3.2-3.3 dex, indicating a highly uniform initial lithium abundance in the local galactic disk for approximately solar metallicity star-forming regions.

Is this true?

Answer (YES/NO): NO